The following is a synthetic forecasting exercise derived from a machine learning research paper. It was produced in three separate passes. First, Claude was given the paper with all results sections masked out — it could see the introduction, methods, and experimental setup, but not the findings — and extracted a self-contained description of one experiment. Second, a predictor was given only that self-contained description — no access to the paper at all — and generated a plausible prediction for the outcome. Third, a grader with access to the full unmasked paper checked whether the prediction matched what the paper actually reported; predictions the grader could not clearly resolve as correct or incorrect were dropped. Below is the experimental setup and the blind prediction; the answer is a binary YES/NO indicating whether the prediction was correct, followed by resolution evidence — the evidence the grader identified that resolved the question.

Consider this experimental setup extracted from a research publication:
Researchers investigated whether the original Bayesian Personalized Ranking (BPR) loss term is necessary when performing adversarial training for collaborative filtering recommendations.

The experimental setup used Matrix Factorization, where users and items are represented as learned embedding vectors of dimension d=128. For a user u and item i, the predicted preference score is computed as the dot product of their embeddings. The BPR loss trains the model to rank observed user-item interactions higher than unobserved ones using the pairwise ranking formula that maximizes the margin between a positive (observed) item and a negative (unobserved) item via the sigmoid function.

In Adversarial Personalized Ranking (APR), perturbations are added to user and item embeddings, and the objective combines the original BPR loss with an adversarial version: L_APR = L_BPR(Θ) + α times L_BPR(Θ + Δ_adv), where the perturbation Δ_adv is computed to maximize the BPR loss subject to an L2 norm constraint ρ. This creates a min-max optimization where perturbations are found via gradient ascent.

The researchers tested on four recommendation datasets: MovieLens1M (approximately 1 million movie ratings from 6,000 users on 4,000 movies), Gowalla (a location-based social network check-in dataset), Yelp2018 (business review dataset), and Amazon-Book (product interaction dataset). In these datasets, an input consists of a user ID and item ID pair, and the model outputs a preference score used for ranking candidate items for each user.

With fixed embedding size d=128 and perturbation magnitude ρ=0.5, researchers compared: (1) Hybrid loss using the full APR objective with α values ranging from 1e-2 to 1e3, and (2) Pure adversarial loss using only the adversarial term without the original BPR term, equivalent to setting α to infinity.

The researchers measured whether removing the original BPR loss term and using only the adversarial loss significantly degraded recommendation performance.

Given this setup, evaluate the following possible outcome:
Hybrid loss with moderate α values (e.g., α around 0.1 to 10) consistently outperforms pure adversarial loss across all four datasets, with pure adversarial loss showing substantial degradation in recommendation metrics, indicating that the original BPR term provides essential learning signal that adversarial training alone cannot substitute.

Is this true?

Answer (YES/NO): NO